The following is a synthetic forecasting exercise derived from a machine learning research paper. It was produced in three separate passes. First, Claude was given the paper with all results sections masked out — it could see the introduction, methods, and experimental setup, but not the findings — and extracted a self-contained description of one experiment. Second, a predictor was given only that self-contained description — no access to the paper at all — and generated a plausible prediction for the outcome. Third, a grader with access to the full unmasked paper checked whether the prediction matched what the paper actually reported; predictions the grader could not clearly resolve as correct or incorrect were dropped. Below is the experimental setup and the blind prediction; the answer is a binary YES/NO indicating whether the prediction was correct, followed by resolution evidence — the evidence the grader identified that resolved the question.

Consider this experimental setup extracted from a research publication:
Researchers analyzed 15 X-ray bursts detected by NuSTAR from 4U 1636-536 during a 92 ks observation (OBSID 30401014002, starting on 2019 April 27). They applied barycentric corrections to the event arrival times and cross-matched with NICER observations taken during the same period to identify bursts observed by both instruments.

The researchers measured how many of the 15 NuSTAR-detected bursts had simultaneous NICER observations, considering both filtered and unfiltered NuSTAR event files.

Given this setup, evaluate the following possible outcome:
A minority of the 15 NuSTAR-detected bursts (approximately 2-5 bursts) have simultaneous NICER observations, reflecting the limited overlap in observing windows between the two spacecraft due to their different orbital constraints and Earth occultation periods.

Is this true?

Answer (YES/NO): NO